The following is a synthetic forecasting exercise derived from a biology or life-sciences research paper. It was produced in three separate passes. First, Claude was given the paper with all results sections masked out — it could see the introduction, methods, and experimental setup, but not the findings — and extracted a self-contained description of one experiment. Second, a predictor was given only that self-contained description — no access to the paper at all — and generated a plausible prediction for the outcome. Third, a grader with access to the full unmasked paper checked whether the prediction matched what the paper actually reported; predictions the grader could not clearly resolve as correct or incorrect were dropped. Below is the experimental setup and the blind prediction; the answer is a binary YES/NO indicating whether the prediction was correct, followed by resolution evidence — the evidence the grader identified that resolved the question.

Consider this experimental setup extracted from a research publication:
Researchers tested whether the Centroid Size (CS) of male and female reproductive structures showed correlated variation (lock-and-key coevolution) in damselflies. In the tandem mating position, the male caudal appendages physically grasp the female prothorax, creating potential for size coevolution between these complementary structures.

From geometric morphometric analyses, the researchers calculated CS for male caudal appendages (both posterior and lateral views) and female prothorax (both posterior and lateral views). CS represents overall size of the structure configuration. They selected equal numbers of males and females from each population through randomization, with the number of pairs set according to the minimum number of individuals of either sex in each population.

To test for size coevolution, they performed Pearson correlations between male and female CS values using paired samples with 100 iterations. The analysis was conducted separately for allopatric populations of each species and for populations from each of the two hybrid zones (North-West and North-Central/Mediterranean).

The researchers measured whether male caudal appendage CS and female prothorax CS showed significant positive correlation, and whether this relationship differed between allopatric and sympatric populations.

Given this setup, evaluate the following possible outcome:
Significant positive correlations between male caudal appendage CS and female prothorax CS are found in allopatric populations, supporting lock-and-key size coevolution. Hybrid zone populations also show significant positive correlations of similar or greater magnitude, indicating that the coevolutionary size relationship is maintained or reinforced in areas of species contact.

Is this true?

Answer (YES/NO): NO